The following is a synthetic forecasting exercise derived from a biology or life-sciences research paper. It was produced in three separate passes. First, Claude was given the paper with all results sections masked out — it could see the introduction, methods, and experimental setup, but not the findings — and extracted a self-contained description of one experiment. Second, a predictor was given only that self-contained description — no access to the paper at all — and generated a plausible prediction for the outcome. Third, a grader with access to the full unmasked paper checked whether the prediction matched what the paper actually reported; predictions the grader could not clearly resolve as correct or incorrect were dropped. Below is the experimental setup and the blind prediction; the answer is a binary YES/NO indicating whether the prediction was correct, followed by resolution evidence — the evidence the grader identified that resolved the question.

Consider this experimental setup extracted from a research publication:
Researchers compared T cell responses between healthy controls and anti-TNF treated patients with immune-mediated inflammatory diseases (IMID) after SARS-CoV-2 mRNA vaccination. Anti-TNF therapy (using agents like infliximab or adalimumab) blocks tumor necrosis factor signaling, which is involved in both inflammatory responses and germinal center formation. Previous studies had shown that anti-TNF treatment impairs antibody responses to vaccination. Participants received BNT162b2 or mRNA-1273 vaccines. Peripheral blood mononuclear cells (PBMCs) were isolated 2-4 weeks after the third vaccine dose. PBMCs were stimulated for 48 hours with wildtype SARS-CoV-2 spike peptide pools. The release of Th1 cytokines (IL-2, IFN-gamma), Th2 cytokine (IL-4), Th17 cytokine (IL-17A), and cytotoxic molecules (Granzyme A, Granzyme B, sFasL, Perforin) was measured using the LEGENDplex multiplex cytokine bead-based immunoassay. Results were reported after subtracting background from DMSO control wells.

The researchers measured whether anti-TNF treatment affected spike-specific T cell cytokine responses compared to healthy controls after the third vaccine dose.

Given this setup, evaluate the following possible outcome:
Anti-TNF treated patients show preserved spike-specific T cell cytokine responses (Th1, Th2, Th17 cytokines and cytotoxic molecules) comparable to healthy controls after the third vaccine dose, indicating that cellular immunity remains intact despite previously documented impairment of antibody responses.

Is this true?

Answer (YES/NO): YES